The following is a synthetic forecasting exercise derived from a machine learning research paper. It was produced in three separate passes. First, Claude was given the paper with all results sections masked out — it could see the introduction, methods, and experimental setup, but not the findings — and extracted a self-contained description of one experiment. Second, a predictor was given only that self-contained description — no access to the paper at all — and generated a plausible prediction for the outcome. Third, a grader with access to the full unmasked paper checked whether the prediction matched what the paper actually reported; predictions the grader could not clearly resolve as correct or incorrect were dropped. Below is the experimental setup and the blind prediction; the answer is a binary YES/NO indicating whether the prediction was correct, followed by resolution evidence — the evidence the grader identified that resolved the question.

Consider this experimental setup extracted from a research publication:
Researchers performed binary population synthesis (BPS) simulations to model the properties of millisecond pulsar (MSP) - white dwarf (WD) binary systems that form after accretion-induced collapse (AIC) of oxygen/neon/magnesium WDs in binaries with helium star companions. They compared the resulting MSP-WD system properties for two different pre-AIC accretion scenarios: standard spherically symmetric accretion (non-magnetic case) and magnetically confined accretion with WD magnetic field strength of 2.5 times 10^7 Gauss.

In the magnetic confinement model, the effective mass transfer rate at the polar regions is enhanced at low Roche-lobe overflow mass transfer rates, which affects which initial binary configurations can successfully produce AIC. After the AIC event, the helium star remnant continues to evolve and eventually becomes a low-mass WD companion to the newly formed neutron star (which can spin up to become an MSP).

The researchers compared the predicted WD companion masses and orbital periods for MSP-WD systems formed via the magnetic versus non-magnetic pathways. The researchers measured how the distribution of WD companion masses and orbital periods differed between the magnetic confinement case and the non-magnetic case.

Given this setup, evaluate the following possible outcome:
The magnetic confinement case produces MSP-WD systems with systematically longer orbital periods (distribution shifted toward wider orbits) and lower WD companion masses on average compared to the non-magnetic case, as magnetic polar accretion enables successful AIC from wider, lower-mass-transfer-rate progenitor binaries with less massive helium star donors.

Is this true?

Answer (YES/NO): NO